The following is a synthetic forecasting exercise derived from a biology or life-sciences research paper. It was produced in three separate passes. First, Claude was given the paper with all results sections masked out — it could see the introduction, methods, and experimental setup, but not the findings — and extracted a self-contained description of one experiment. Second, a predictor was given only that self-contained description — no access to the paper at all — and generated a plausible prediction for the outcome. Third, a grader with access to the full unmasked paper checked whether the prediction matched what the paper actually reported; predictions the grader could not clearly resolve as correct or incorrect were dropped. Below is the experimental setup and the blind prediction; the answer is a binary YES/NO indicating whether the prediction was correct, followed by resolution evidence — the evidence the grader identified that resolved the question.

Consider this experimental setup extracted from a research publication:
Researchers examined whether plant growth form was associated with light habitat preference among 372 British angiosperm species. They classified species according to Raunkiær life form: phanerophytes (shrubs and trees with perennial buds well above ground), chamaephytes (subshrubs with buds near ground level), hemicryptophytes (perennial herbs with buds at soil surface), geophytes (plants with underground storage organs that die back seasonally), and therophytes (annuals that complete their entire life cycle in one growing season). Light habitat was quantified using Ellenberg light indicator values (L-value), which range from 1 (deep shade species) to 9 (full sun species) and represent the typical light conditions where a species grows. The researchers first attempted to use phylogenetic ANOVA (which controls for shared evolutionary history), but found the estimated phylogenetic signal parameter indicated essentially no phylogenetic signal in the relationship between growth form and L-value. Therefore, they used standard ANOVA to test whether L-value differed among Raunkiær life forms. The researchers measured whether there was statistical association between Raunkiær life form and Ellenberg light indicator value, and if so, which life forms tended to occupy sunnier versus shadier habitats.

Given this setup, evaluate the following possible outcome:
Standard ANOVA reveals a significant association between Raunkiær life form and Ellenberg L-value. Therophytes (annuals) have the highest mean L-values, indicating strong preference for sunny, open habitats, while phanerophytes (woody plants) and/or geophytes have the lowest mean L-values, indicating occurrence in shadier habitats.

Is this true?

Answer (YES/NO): NO